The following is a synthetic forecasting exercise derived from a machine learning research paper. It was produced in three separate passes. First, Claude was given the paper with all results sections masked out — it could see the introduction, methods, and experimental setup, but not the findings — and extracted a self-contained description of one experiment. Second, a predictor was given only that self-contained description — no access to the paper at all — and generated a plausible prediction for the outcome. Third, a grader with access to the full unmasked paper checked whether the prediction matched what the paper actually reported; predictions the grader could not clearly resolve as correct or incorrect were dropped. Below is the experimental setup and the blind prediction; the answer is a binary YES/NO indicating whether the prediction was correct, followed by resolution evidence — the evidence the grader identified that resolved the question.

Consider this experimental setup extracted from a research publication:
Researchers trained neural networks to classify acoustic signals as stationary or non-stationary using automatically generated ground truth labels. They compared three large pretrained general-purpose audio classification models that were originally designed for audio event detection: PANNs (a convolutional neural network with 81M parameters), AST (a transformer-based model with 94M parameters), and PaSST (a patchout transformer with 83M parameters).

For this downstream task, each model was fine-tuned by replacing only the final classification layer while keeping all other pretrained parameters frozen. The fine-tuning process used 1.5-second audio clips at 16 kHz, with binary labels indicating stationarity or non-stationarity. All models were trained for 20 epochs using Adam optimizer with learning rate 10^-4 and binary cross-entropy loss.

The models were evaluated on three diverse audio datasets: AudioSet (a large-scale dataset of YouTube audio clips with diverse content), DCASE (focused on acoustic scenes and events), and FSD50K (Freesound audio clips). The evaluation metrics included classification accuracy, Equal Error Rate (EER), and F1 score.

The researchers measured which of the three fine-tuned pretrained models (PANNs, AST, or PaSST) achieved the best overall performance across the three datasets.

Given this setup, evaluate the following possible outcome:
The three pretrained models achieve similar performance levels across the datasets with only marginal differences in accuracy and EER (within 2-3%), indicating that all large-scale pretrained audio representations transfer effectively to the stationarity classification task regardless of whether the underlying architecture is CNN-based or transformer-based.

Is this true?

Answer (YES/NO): YES